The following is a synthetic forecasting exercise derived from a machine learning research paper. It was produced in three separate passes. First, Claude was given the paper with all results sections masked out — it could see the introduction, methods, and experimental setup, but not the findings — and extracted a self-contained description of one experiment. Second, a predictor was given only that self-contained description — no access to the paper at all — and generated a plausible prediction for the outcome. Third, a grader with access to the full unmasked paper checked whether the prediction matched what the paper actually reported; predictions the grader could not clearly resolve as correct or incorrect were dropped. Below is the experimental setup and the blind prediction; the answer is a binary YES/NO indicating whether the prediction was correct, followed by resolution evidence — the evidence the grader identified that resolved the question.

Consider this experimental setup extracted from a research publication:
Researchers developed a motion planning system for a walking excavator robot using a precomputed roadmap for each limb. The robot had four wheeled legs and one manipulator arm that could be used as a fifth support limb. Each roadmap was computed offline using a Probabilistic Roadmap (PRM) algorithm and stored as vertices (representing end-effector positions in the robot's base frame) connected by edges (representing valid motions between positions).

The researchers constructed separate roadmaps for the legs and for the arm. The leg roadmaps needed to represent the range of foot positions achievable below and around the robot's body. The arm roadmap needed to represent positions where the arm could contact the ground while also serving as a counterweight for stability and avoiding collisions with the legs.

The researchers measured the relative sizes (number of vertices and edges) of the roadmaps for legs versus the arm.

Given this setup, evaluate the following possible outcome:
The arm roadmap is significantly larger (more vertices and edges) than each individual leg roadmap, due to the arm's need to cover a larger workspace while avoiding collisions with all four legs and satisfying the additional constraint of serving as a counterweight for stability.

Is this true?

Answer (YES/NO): YES